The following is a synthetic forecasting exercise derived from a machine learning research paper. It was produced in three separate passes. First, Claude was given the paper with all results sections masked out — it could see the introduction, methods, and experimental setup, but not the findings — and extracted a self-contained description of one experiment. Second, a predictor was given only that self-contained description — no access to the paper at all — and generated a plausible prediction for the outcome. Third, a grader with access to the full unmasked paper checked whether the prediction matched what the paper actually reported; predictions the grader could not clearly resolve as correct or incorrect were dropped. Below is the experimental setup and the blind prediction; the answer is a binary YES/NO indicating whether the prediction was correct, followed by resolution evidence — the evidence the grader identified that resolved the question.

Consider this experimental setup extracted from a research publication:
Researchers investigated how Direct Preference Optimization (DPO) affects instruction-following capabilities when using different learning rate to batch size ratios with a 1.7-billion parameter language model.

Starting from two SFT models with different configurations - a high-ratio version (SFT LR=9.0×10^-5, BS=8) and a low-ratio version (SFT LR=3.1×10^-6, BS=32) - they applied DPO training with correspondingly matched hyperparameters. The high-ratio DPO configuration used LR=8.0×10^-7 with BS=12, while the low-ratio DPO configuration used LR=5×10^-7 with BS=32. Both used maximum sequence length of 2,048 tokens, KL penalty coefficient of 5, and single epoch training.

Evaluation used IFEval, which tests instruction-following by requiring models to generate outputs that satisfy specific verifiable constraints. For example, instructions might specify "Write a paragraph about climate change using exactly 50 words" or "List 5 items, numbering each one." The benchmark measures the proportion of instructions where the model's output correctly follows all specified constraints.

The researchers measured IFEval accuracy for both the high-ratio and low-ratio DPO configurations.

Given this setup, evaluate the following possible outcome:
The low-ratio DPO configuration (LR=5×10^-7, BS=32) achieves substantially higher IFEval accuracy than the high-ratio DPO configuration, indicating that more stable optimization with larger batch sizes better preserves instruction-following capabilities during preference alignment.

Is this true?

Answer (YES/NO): NO